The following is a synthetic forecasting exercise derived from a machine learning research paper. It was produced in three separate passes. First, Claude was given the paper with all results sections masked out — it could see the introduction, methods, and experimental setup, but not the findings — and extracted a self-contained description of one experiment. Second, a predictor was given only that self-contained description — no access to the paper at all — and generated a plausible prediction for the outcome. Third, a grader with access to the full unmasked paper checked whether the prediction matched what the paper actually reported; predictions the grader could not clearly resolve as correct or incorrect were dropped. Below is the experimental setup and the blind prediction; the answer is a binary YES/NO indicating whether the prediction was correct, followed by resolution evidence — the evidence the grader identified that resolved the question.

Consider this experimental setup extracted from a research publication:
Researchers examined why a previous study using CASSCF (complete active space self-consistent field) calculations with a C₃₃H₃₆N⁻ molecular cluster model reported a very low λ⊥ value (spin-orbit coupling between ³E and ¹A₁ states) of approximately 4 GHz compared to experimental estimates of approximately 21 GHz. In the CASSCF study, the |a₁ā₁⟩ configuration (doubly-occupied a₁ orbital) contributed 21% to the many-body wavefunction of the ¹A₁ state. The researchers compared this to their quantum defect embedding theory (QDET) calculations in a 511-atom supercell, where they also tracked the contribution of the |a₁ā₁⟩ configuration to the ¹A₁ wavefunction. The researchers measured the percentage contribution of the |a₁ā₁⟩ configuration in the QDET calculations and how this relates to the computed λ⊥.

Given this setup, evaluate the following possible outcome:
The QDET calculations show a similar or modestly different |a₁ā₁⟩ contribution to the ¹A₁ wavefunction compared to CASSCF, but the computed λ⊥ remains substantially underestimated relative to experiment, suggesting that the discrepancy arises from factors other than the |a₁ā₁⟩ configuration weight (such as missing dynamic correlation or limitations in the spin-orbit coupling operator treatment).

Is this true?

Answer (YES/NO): NO